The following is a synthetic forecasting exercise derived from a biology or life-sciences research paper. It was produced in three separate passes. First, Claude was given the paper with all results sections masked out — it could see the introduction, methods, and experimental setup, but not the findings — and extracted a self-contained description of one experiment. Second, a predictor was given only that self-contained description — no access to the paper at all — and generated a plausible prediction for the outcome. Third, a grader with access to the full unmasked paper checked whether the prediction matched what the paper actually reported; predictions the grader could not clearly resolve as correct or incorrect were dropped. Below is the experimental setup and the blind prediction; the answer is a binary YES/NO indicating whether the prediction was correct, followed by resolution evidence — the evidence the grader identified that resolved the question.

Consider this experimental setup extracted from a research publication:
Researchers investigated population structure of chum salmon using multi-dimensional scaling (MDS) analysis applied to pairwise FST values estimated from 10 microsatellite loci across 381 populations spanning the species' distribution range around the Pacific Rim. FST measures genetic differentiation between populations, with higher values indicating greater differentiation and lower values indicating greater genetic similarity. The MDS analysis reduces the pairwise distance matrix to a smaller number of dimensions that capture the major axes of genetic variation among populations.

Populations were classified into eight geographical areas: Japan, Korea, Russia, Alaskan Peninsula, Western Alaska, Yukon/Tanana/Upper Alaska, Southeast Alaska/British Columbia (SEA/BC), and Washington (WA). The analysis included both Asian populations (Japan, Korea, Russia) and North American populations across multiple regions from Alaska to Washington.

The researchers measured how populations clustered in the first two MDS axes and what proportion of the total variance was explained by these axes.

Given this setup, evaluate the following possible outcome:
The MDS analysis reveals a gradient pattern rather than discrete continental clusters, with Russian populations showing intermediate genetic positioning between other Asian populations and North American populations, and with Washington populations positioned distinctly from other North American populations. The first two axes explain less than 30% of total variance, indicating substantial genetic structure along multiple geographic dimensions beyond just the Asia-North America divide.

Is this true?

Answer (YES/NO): NO